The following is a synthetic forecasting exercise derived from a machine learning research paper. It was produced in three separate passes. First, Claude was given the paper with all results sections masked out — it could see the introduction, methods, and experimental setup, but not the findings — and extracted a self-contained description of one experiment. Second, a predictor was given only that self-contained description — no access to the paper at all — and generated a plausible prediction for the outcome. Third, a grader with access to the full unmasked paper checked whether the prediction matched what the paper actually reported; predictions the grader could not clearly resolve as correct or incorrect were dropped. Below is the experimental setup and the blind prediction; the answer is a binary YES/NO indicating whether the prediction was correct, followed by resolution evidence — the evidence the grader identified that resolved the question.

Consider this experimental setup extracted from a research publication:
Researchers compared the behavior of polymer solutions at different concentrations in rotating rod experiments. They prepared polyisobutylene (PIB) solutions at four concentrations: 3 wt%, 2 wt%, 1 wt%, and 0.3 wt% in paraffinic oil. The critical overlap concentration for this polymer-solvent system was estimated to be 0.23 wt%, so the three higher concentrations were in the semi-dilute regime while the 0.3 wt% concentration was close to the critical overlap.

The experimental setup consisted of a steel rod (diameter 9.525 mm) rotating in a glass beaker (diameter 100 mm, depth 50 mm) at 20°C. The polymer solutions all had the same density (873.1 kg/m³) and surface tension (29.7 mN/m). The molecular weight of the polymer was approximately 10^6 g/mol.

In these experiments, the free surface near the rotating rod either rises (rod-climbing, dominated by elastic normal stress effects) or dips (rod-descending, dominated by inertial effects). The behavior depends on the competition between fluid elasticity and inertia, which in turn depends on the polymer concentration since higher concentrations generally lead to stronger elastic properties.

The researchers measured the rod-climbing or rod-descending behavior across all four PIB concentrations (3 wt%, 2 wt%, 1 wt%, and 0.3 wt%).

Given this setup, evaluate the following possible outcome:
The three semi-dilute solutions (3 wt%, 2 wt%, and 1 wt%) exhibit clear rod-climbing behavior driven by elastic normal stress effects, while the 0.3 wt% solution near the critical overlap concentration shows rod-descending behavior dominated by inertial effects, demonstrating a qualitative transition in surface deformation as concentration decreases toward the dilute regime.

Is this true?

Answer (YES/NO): YES